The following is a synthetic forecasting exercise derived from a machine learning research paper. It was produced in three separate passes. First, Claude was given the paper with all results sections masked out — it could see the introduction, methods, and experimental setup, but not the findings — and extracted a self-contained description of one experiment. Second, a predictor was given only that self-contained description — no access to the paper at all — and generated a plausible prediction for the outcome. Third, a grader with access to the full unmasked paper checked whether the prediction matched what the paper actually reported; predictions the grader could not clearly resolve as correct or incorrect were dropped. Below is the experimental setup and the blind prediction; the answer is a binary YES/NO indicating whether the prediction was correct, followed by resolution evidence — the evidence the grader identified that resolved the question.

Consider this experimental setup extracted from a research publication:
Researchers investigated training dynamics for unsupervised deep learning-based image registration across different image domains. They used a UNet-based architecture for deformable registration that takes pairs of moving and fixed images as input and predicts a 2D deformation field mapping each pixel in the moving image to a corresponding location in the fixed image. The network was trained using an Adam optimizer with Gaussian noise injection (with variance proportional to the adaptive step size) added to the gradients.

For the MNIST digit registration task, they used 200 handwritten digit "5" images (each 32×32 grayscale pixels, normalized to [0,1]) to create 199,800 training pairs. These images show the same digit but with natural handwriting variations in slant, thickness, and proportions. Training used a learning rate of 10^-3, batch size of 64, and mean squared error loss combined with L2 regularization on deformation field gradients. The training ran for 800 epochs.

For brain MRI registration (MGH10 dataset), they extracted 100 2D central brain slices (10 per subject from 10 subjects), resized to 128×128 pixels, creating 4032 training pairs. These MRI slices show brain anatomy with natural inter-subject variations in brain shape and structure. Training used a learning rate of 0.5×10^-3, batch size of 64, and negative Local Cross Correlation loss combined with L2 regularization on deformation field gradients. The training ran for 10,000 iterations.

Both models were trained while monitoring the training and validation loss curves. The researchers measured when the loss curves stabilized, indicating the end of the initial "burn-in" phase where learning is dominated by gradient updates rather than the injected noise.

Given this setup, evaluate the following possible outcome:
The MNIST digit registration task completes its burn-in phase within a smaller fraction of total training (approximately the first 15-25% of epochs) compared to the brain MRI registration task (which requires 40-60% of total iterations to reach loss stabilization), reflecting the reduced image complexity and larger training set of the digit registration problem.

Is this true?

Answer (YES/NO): NO